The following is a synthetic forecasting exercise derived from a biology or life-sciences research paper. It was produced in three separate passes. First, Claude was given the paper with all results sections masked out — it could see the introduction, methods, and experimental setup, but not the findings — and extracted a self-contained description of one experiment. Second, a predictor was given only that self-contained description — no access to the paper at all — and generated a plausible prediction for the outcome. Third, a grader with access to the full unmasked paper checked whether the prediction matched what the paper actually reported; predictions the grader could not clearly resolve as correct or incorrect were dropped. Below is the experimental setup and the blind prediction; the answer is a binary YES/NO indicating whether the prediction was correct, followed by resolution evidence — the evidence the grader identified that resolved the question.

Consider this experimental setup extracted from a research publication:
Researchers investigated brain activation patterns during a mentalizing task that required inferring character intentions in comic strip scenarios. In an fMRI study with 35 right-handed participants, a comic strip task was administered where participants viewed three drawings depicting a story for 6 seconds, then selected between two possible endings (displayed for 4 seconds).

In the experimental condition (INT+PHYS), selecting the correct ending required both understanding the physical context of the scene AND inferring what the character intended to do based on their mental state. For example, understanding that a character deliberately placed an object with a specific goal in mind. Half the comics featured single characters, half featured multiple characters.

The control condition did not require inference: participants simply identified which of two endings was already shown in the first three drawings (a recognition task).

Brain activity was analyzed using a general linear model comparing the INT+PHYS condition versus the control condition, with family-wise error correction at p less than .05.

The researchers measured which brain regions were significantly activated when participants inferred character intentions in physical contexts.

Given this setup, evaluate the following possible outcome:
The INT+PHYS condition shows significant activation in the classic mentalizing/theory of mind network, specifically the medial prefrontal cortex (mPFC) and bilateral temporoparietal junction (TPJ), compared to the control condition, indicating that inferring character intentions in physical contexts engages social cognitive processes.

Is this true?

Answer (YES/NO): NO